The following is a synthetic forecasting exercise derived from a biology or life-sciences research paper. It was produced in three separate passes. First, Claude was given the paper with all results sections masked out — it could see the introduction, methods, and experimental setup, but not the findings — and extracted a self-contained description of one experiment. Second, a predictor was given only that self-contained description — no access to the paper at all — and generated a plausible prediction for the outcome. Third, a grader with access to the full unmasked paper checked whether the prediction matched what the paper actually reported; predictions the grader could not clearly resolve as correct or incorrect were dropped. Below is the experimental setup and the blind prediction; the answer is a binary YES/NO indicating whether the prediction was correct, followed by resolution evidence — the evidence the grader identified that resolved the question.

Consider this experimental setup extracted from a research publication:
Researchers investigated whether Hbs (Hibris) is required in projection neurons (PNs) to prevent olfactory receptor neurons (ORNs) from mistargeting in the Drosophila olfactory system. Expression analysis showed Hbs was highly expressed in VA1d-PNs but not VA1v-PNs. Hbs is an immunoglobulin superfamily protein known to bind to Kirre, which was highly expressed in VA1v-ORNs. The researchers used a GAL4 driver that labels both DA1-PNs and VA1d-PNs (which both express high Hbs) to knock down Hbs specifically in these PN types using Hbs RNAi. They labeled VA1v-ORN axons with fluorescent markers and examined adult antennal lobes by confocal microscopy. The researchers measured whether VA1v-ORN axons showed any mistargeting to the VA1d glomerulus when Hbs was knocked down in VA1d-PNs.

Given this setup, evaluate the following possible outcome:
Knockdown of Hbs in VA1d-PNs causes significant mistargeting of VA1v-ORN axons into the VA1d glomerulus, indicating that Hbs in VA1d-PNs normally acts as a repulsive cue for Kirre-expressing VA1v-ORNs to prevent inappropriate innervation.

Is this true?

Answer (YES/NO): YES